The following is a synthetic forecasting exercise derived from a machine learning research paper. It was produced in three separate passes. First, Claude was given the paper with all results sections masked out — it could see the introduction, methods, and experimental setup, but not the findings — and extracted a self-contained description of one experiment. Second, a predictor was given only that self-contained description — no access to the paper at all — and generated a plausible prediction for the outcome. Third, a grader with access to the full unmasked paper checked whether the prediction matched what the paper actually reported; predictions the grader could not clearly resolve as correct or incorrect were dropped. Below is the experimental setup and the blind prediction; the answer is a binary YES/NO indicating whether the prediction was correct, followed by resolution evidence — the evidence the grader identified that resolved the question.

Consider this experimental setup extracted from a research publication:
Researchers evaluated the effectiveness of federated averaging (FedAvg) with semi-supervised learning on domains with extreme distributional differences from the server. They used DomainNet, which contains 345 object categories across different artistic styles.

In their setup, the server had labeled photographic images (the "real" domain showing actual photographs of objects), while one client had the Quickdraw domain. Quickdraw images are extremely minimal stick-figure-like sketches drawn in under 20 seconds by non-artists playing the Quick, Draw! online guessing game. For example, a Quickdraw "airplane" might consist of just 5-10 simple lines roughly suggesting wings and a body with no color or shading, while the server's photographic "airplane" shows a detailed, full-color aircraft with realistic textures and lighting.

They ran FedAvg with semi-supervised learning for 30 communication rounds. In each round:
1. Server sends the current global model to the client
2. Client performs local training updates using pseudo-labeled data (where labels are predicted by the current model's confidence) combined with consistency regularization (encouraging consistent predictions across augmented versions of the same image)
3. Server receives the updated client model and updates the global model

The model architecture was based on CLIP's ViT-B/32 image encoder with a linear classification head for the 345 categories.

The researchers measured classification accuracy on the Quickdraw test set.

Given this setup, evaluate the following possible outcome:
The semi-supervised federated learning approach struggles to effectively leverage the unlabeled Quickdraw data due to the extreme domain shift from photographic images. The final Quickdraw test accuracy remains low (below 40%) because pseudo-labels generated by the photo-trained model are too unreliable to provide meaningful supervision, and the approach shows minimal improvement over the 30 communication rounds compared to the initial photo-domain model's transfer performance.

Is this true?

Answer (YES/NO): YES